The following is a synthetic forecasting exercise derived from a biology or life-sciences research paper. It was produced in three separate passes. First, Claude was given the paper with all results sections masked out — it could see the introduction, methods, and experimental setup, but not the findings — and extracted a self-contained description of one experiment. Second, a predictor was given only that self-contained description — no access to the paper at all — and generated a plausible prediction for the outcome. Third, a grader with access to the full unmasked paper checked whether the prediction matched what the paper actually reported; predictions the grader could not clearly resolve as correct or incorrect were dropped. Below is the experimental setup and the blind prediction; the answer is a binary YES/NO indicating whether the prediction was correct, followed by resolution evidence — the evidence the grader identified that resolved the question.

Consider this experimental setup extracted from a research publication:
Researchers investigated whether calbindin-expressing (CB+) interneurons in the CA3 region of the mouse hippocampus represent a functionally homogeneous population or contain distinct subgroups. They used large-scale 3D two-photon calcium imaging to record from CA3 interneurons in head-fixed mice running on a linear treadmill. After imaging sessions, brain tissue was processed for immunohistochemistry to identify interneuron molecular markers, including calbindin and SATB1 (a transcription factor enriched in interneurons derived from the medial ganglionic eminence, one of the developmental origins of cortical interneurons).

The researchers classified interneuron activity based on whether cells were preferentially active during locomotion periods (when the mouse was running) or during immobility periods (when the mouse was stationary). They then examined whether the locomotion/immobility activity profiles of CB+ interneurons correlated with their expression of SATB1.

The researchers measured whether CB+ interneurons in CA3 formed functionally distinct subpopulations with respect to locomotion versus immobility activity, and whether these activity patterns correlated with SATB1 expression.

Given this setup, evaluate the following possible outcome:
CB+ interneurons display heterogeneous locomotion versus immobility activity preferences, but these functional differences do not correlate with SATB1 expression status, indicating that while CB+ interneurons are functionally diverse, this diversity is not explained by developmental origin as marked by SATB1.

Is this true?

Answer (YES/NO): NO